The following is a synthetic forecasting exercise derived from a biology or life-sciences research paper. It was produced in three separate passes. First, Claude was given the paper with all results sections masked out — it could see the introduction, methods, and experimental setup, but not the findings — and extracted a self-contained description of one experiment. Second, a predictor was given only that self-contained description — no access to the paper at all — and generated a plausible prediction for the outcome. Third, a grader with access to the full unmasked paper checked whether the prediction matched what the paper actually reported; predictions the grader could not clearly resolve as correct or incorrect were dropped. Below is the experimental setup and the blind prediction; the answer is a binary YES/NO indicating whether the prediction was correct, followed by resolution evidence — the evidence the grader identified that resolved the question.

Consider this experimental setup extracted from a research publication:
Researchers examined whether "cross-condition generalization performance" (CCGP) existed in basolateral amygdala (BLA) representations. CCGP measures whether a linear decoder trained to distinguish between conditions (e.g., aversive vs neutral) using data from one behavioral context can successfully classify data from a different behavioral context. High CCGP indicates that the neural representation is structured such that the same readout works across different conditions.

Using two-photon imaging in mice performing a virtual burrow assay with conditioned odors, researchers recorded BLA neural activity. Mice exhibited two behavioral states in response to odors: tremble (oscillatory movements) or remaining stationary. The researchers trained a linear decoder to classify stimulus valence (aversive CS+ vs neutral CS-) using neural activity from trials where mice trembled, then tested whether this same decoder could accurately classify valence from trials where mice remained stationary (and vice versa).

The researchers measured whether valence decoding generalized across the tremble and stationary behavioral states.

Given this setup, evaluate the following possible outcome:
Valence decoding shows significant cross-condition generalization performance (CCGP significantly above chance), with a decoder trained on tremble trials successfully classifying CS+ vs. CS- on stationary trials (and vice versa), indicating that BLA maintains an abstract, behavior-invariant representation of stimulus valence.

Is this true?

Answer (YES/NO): YES